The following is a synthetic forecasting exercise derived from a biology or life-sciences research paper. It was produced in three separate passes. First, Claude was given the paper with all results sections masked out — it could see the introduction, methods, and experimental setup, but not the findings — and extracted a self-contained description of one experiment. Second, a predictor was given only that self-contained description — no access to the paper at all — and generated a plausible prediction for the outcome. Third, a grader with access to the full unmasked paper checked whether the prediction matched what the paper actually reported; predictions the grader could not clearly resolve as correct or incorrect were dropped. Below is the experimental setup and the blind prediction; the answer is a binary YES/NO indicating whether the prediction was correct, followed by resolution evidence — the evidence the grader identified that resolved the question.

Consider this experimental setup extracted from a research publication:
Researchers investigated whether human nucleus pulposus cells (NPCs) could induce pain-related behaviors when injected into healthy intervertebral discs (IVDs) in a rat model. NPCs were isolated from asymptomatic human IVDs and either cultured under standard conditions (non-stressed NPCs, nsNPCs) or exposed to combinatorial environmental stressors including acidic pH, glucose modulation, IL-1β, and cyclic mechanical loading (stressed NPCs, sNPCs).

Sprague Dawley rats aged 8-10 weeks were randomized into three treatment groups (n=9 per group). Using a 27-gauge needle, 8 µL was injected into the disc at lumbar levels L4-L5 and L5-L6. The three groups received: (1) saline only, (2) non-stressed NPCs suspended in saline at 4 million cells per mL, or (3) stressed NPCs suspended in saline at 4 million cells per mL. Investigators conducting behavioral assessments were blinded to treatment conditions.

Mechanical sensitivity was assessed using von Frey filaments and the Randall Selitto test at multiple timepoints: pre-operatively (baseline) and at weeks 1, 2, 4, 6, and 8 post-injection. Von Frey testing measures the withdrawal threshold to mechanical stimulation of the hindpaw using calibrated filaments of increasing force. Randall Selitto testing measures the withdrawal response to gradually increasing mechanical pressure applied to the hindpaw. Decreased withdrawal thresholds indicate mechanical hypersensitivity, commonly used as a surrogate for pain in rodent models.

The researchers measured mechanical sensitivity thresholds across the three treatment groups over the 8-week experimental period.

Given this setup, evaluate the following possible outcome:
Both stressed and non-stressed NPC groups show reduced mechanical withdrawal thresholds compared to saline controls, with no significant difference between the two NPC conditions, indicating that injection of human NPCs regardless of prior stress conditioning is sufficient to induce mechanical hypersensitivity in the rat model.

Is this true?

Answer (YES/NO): NO